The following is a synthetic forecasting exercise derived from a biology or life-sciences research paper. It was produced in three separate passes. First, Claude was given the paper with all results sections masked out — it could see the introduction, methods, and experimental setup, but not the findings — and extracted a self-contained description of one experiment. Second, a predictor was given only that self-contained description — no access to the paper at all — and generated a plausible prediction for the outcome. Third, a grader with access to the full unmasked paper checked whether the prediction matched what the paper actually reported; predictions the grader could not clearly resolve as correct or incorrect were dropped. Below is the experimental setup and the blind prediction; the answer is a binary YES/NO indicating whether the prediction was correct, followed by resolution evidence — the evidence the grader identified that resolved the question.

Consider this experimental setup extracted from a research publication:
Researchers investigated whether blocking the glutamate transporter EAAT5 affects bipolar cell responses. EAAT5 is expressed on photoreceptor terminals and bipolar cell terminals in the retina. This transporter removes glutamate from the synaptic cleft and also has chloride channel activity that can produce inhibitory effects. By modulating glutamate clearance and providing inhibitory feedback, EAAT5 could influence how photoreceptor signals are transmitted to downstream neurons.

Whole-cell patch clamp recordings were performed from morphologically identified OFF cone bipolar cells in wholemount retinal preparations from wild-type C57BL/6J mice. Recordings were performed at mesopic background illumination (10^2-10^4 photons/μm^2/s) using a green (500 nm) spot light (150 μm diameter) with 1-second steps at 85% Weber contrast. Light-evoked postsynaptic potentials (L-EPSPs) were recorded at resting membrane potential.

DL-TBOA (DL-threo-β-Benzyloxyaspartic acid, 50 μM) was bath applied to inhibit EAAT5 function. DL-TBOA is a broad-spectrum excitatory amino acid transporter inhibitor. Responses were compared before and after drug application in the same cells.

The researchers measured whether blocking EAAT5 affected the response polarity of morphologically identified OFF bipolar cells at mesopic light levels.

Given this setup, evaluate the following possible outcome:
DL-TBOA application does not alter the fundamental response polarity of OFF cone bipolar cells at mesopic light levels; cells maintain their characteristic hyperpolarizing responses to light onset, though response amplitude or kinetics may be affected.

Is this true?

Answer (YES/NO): NO